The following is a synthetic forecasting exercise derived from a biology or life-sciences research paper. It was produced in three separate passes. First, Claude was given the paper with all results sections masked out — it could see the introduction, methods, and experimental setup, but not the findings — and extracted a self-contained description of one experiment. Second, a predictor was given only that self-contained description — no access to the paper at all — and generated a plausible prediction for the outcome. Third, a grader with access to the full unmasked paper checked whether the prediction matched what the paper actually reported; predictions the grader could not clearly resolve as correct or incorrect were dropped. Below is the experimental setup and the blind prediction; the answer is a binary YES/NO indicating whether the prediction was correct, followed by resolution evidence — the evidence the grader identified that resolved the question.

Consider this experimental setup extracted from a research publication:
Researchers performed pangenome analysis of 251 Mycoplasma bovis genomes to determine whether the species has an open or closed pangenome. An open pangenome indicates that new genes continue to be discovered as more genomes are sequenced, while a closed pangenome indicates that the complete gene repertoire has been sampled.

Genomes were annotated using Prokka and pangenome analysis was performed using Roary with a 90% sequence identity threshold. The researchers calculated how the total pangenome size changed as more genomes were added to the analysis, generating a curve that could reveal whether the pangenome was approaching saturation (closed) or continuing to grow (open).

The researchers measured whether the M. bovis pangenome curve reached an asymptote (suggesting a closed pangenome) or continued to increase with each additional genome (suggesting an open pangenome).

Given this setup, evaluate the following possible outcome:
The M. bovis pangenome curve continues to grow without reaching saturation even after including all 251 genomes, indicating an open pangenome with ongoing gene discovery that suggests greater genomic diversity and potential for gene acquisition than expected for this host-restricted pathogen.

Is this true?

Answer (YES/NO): YES